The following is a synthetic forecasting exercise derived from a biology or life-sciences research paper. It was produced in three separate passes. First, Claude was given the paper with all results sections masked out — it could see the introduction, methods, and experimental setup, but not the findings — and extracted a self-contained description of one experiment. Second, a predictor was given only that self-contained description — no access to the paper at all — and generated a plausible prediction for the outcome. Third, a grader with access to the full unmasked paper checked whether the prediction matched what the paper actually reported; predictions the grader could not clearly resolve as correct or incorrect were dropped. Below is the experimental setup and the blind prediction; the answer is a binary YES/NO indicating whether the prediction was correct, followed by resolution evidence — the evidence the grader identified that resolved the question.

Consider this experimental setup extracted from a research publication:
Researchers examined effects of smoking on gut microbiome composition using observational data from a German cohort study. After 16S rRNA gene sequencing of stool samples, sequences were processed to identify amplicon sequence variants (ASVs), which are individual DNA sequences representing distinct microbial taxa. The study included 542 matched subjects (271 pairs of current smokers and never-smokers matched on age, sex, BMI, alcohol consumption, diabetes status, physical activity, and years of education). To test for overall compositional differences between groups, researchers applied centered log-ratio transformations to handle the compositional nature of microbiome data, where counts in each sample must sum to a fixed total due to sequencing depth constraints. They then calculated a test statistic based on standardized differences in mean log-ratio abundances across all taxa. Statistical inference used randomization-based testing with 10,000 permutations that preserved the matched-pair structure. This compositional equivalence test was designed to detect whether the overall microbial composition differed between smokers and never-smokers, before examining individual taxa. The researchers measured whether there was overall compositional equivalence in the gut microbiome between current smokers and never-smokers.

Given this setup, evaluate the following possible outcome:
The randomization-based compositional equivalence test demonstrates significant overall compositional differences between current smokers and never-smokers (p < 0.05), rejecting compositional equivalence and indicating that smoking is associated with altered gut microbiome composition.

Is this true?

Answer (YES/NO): YES